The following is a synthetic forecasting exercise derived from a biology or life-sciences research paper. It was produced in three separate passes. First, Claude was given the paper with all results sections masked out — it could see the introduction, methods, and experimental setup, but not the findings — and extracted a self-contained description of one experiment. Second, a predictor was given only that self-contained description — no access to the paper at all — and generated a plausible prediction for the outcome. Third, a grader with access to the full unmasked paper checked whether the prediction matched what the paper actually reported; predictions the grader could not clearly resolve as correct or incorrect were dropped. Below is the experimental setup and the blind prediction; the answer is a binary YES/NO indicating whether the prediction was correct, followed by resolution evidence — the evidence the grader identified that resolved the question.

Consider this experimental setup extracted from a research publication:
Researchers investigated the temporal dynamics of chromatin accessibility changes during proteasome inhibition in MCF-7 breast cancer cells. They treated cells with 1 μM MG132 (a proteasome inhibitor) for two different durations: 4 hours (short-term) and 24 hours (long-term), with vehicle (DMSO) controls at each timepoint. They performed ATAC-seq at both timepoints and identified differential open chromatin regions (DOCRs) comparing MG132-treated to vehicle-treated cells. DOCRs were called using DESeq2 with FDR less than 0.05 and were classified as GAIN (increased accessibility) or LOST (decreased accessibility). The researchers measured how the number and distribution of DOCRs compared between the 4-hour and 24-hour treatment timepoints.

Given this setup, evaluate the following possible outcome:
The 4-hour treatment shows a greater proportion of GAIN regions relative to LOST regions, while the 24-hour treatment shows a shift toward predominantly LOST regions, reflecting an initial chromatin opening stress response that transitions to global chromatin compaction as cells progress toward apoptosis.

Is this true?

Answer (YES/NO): NO